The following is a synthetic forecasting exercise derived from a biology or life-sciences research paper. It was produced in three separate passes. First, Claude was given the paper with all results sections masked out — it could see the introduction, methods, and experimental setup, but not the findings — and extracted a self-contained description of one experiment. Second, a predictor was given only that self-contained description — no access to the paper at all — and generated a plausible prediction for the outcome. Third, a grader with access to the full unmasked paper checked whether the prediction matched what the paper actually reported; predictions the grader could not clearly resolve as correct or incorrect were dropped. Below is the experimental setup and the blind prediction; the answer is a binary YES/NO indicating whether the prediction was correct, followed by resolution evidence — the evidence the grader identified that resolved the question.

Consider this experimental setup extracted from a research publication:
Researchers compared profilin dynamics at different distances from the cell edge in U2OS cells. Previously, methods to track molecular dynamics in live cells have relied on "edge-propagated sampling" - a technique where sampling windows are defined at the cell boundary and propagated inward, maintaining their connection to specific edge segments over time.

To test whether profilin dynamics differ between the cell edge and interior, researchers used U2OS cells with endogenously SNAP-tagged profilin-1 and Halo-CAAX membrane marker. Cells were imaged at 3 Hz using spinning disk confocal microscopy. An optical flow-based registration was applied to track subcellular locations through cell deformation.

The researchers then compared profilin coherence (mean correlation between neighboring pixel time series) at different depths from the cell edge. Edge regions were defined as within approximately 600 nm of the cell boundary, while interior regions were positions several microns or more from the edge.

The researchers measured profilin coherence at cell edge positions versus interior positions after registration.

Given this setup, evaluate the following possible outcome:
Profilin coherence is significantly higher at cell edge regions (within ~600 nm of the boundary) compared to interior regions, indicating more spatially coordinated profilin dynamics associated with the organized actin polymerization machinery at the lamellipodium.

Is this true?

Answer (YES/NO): NO